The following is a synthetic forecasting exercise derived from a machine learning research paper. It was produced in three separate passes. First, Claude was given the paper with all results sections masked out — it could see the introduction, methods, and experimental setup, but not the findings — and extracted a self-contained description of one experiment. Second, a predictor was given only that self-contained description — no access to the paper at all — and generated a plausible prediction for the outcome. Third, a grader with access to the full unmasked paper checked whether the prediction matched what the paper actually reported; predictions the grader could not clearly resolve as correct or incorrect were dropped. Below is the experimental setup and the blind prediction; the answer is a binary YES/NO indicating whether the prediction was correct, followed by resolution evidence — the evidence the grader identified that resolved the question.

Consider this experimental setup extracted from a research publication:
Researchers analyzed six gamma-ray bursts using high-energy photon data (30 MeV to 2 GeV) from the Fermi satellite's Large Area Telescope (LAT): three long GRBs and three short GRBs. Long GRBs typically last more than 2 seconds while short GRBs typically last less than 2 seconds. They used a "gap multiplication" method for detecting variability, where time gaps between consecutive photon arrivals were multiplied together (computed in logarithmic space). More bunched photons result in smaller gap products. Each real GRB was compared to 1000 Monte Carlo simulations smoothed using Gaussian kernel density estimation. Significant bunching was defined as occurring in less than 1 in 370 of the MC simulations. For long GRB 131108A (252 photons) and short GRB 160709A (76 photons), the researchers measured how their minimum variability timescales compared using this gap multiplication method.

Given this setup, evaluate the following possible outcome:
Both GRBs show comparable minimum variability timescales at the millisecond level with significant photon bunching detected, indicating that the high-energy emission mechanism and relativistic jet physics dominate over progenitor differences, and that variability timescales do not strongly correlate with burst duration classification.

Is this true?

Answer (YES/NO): NO